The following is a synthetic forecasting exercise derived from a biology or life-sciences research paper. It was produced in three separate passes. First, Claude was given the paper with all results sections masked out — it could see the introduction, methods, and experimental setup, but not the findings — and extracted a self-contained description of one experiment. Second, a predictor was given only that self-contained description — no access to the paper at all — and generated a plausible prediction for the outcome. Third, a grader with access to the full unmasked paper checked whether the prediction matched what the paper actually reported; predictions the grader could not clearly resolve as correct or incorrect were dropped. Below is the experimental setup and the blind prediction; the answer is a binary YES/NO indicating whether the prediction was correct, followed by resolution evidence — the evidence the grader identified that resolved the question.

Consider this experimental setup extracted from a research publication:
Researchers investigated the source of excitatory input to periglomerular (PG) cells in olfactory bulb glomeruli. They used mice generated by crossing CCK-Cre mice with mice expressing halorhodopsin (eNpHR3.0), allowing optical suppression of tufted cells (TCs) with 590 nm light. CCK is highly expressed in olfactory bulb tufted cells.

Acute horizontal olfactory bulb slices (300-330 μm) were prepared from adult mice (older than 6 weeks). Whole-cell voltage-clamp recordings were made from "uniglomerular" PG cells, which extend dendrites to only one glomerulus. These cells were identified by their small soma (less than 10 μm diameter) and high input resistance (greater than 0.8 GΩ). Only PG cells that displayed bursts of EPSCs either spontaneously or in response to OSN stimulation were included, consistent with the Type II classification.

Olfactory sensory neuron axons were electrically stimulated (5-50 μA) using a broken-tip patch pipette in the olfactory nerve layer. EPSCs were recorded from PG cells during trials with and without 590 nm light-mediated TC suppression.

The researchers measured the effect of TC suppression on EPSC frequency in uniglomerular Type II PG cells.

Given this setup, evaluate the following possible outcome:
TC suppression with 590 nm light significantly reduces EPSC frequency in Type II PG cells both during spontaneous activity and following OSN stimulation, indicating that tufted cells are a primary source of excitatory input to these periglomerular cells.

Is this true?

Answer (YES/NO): YES